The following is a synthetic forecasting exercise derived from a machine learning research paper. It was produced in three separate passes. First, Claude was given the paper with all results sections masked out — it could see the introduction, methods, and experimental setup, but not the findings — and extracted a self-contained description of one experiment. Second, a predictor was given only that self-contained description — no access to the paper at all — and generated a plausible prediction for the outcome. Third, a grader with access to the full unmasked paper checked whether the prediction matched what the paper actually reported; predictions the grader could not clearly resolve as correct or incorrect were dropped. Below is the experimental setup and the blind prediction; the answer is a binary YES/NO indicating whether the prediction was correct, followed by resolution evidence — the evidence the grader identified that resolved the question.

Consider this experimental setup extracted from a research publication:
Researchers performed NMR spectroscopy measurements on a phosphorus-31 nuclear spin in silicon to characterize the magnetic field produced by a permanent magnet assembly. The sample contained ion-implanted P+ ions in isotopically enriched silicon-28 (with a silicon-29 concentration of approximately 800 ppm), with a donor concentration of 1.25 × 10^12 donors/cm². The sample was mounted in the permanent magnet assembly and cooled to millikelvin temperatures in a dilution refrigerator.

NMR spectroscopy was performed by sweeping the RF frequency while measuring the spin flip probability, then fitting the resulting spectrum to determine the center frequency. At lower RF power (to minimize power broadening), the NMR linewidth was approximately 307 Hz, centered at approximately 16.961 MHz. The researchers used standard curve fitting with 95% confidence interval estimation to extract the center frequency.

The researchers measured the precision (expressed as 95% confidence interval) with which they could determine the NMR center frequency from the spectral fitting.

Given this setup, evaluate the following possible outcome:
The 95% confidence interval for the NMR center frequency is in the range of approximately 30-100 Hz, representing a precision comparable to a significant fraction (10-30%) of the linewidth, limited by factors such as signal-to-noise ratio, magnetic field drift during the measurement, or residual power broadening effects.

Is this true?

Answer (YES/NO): NO